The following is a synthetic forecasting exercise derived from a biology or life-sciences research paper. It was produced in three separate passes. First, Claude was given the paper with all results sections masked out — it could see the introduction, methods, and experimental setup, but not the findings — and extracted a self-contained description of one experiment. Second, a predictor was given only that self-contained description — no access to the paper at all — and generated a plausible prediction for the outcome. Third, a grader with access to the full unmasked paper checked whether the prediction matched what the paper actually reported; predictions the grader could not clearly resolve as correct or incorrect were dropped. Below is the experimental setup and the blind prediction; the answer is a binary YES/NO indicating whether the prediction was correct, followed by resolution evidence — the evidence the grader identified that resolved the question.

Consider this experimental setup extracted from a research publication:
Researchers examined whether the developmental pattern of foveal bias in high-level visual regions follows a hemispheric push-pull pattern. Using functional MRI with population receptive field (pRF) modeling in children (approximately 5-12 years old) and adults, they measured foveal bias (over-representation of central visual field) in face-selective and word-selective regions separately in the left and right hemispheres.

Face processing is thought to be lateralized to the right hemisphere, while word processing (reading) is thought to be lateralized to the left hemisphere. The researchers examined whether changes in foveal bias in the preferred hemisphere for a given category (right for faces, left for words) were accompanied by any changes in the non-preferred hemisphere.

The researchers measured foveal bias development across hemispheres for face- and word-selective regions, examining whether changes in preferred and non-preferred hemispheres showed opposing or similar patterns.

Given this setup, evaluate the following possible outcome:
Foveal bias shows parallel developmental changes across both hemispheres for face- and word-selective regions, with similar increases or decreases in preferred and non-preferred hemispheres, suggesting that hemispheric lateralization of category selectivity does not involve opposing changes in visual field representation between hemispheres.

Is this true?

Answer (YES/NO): NO